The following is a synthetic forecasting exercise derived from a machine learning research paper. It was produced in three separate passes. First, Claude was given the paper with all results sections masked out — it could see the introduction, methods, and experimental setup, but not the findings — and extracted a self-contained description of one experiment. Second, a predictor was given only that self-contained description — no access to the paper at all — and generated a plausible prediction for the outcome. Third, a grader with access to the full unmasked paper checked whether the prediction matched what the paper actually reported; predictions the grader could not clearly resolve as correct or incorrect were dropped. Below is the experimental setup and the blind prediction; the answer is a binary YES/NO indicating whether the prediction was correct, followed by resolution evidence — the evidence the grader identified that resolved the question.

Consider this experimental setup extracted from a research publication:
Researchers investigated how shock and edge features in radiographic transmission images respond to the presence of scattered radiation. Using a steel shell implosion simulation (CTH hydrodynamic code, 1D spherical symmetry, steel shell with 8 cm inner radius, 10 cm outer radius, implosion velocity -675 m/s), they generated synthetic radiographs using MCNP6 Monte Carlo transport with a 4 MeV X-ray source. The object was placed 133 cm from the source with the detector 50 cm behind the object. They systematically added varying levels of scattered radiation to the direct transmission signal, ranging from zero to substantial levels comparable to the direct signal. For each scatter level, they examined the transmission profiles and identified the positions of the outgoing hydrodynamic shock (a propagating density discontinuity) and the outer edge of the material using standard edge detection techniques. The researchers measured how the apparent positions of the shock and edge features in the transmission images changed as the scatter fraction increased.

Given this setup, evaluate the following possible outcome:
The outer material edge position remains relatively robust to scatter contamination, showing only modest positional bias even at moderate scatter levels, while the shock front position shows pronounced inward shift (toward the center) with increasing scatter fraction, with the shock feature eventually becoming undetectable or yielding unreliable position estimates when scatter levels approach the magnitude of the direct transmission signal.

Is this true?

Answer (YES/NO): NO